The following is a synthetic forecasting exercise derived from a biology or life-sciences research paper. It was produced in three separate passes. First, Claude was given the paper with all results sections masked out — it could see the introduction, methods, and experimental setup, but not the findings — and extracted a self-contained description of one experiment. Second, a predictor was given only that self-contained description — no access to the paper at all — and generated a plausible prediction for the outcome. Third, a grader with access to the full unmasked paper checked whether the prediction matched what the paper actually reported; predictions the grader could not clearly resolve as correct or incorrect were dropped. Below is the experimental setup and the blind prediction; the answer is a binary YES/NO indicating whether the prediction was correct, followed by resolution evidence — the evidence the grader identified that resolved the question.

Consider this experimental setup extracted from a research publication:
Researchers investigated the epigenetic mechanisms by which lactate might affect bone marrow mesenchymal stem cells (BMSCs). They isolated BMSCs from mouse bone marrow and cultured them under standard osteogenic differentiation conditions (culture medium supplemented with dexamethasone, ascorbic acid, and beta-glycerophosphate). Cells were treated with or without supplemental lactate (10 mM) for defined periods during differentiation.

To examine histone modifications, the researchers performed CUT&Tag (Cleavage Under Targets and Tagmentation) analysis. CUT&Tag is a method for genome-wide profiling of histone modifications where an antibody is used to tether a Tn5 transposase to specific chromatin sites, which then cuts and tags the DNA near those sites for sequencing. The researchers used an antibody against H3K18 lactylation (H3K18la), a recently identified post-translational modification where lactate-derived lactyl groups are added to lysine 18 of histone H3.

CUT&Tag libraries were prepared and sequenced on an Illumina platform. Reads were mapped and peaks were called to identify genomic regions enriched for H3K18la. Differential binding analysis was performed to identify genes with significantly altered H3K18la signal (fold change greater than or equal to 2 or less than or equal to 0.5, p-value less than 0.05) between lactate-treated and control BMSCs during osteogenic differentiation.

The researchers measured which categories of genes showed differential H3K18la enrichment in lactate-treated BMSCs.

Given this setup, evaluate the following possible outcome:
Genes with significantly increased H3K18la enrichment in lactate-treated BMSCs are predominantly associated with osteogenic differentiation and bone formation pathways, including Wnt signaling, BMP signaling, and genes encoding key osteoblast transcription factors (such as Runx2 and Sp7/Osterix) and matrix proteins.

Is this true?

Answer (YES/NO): NO